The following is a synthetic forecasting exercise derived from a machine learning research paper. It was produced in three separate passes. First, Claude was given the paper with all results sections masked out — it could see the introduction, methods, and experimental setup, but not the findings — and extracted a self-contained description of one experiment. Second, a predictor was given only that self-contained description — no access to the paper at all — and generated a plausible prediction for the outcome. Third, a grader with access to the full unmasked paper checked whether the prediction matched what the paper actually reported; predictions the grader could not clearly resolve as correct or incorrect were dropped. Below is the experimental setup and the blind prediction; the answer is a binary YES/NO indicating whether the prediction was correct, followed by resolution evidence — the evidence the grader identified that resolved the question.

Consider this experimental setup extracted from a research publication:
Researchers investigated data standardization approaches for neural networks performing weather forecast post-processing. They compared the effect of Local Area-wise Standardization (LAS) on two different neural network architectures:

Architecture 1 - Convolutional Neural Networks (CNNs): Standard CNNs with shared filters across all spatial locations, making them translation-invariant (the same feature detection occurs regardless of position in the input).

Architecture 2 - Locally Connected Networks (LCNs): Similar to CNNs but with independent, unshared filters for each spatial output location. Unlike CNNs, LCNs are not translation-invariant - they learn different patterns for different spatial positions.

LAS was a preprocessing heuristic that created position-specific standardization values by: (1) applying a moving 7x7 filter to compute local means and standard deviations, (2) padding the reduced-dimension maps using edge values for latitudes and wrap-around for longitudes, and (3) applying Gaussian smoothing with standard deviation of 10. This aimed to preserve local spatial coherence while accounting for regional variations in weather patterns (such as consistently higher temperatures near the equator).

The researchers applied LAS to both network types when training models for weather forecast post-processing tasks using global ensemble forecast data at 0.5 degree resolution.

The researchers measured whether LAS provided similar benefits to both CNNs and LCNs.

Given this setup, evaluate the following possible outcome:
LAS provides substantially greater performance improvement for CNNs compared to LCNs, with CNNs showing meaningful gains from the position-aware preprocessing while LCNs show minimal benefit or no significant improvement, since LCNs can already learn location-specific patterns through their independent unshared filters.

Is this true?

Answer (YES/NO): YES